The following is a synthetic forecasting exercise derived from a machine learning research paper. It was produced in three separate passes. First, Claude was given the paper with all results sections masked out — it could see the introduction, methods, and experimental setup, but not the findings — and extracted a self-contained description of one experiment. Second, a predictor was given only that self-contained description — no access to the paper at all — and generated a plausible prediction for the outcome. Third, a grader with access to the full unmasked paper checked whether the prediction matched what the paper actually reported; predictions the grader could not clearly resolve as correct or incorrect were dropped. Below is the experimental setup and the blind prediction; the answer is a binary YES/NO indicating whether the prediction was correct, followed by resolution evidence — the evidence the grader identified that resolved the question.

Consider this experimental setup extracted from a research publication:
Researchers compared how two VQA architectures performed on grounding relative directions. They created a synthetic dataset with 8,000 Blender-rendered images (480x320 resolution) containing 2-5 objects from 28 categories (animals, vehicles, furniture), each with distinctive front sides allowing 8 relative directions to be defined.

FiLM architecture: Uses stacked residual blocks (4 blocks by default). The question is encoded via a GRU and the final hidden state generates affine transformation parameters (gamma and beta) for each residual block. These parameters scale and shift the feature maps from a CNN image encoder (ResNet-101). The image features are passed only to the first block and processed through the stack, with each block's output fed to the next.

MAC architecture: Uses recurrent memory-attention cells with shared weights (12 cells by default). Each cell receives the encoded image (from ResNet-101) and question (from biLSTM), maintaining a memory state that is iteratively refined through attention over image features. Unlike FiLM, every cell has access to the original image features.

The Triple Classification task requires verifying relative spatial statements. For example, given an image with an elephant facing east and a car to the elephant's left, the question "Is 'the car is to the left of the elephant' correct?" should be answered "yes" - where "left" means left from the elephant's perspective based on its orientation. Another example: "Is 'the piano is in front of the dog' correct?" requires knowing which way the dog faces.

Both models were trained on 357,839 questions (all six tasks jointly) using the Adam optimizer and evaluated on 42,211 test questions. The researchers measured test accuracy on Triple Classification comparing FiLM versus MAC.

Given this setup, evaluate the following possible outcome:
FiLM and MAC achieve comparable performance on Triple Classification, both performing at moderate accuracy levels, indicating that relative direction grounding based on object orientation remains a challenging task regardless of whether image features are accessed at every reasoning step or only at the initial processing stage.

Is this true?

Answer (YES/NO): YES